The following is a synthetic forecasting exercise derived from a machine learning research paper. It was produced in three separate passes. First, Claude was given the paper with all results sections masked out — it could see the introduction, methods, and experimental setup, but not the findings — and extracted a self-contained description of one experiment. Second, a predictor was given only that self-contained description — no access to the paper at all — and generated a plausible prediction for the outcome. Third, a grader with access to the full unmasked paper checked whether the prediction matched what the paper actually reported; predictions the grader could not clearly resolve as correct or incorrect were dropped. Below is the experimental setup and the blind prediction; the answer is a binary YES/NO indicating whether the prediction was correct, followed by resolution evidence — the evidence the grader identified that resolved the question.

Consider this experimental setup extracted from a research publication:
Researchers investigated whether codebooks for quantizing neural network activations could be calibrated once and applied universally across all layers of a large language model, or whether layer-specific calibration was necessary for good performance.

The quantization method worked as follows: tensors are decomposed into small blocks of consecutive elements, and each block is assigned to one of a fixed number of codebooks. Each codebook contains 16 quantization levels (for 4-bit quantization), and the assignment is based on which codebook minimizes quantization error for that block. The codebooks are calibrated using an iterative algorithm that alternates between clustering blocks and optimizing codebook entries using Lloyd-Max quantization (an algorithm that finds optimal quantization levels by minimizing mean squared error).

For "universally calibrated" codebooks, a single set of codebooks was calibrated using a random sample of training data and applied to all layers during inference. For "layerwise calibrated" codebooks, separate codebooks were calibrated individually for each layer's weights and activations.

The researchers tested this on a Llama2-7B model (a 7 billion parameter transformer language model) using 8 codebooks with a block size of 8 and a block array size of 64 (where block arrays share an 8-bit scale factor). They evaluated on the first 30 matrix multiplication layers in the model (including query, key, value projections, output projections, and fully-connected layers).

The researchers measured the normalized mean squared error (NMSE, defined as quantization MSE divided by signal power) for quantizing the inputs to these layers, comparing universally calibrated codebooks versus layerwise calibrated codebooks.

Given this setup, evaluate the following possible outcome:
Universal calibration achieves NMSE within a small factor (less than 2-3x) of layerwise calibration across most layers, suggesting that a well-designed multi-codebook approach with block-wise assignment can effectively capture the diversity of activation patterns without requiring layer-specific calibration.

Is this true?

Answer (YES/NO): YES